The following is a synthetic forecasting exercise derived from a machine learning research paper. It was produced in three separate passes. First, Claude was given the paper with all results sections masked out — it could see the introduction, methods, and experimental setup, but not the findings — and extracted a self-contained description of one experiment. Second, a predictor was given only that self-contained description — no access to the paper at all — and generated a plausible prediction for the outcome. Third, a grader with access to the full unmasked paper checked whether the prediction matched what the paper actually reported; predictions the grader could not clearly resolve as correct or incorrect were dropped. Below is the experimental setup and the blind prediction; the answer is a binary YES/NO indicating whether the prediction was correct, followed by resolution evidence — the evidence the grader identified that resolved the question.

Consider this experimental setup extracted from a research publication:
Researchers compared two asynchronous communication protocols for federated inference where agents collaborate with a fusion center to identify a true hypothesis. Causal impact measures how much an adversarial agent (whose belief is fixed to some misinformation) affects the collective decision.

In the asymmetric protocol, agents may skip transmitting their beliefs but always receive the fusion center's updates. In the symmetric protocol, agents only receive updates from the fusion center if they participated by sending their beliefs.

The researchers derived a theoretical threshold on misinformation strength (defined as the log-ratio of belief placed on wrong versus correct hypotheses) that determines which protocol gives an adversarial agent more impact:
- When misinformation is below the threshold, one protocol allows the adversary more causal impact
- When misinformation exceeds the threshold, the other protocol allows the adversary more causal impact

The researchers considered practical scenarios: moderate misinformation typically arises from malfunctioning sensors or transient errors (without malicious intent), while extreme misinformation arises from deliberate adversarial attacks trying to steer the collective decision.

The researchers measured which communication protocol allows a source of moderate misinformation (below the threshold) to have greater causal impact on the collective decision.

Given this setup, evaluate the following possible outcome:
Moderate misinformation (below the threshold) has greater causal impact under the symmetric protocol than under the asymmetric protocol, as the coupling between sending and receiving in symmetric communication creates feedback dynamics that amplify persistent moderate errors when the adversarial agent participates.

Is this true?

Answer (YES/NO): NO